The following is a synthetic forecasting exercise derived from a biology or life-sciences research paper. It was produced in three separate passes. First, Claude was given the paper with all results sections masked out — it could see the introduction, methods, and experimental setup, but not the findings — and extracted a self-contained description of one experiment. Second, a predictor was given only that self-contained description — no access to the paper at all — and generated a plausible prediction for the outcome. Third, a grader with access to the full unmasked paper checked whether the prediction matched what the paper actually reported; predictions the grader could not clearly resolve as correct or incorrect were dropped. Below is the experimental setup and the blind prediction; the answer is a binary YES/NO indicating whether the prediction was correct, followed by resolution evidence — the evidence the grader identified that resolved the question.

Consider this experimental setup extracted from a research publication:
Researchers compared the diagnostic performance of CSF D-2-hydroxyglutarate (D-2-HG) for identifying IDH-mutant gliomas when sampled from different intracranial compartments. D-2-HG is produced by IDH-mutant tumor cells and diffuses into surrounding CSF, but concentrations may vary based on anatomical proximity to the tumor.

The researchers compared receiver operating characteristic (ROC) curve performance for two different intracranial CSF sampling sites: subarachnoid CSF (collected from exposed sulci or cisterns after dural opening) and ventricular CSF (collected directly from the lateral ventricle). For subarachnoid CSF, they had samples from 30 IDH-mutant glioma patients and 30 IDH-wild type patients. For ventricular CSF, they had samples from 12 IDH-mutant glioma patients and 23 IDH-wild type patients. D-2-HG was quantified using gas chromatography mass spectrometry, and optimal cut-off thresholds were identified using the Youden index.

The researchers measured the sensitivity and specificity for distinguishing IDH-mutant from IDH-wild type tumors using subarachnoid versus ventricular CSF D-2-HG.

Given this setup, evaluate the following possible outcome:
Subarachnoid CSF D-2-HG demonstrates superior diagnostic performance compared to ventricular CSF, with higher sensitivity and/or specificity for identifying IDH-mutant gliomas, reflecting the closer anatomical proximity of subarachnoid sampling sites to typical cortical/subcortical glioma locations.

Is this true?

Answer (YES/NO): NO